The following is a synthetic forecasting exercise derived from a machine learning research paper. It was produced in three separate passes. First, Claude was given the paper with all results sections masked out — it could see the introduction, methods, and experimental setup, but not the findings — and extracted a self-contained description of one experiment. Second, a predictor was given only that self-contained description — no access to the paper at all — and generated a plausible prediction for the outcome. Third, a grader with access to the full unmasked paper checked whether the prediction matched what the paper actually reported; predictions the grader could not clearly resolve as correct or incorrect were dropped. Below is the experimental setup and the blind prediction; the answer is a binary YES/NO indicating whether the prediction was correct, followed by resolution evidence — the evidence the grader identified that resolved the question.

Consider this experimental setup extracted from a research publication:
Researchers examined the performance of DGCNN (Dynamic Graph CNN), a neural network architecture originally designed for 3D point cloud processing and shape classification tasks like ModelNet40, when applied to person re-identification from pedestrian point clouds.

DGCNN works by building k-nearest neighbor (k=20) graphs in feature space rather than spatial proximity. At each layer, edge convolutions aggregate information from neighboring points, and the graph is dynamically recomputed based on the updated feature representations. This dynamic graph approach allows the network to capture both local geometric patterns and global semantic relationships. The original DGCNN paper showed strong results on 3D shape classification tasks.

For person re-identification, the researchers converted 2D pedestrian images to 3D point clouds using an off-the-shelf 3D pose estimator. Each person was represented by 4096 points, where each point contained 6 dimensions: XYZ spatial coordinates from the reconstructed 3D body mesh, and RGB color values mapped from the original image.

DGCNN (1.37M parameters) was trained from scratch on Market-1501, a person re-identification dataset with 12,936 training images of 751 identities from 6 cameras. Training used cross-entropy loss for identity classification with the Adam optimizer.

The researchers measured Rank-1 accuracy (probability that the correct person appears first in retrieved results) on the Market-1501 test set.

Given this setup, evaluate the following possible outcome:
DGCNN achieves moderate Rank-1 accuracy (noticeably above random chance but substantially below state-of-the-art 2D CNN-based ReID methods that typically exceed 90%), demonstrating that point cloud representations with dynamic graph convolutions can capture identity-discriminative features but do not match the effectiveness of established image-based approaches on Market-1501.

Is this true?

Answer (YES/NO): NO